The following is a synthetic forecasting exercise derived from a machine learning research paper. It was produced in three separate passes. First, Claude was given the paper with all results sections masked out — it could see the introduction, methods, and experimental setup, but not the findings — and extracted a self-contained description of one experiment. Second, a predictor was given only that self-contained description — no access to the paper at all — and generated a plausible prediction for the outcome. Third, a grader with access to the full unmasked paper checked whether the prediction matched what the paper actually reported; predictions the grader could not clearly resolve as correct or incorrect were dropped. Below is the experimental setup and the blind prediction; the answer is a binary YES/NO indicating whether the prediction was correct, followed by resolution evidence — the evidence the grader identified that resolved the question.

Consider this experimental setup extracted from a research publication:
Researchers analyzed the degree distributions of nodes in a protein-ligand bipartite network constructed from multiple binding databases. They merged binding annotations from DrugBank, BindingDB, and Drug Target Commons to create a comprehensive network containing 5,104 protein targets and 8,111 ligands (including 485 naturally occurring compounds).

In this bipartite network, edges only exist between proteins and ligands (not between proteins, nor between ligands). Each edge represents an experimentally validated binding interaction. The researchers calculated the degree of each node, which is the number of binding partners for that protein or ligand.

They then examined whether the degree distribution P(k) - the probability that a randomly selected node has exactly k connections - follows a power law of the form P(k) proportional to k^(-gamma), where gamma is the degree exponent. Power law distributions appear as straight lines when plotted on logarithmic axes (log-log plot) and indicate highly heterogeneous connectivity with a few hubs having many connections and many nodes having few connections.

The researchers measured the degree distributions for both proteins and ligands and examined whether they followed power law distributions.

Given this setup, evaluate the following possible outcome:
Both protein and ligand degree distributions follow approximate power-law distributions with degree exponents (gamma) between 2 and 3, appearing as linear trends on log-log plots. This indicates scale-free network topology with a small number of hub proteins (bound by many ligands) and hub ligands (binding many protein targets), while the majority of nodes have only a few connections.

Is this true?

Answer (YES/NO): YES